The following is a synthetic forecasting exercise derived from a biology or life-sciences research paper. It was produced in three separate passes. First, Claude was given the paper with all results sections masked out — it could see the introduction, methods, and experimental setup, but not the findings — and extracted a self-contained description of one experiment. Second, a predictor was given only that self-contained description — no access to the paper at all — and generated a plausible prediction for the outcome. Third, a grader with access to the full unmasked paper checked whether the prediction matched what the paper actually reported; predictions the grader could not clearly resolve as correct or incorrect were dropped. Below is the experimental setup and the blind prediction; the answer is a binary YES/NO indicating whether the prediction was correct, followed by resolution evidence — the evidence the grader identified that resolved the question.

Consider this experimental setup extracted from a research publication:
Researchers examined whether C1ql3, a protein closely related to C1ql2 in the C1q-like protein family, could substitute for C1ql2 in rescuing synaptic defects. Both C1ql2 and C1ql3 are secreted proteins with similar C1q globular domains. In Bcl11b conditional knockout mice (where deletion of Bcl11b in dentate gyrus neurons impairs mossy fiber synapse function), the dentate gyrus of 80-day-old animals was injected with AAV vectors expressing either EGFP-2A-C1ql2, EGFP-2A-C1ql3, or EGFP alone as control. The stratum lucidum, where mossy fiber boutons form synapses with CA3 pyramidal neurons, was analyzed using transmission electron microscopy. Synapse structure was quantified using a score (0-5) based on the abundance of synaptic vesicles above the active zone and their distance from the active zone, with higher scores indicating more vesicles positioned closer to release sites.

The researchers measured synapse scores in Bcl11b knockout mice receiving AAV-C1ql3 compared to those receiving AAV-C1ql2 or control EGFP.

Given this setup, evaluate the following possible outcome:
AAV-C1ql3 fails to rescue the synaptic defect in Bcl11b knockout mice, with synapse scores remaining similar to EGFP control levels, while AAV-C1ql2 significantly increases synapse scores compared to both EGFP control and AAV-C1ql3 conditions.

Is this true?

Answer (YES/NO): YES